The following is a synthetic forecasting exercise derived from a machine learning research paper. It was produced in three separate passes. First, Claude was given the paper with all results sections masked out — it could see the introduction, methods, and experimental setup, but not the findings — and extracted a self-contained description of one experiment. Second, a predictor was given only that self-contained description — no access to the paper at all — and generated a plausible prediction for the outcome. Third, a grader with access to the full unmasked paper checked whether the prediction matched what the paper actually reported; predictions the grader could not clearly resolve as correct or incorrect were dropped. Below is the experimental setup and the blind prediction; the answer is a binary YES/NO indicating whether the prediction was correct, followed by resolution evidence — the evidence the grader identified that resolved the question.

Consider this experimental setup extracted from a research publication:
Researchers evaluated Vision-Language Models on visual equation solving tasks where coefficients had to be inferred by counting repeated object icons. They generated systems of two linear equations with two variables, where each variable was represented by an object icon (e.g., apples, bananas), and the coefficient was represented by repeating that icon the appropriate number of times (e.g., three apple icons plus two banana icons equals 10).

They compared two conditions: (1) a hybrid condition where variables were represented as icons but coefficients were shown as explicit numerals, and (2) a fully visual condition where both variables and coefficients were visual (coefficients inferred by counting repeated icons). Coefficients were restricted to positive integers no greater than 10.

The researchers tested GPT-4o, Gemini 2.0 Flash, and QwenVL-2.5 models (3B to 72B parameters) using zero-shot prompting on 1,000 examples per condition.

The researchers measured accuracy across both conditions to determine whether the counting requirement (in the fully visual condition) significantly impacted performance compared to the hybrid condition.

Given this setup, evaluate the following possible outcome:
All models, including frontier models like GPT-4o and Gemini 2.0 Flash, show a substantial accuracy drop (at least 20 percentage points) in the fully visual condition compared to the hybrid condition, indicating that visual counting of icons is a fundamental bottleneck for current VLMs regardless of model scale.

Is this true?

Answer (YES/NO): YES